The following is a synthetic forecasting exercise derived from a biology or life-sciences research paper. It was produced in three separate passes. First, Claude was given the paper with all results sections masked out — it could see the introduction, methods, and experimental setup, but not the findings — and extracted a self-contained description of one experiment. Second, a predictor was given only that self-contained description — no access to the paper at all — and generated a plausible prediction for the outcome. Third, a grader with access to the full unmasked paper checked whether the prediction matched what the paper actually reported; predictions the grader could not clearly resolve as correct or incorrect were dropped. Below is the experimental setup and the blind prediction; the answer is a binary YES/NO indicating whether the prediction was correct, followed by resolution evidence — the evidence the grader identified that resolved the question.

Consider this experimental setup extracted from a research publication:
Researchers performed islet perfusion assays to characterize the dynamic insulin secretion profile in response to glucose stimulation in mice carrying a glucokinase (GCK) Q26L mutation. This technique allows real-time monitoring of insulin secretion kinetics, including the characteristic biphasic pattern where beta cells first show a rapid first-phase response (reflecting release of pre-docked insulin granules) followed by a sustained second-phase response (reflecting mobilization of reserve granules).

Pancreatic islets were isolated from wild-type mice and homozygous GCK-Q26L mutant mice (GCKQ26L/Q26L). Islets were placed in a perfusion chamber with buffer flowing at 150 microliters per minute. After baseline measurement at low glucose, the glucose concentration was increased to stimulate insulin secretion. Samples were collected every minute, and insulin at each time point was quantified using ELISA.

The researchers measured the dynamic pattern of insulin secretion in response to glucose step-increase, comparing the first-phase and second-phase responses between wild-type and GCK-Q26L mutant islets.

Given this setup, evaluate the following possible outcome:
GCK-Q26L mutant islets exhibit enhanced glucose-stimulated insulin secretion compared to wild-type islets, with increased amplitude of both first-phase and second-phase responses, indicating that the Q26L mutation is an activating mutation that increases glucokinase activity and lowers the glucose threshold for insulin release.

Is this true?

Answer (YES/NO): NO